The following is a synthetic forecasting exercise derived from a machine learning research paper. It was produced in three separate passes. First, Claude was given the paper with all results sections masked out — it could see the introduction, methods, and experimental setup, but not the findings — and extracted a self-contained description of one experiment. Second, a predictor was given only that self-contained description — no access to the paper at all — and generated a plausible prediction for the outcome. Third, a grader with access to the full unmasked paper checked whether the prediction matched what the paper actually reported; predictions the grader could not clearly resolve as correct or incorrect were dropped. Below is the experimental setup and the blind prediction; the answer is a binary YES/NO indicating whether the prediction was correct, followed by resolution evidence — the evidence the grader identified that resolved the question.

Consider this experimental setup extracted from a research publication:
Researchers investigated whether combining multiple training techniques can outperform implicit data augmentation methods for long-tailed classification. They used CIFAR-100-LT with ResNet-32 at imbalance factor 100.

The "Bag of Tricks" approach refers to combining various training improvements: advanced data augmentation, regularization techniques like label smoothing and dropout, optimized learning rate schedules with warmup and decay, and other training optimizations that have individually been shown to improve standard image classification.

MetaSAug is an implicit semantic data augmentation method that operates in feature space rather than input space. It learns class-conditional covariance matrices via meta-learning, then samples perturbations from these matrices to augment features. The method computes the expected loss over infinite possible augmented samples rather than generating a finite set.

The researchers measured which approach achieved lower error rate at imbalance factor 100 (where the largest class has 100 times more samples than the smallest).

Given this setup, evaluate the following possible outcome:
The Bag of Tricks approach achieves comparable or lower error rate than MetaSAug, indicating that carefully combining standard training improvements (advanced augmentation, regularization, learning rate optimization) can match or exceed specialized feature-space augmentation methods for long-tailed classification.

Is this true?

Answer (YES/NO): YES